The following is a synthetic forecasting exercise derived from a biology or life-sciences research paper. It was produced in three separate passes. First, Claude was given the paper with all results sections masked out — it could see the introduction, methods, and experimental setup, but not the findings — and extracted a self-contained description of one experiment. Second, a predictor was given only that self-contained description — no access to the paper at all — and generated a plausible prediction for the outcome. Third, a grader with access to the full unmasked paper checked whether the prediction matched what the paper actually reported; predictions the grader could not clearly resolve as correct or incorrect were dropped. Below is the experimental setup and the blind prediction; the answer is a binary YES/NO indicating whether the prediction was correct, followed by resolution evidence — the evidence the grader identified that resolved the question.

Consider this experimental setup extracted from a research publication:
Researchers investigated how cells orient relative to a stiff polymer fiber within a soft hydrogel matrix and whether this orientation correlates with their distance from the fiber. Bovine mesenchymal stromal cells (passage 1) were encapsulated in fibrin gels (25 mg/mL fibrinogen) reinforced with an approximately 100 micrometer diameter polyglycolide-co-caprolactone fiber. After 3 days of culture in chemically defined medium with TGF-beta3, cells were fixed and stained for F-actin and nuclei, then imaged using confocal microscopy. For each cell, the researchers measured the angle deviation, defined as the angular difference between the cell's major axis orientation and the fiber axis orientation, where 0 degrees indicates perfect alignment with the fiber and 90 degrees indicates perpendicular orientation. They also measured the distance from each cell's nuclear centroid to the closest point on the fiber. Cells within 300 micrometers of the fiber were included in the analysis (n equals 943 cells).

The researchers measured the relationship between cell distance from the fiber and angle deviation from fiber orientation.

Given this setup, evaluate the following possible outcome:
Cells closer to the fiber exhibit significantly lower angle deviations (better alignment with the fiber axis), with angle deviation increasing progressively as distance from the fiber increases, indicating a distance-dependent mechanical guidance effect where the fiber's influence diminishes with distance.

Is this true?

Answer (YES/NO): NO